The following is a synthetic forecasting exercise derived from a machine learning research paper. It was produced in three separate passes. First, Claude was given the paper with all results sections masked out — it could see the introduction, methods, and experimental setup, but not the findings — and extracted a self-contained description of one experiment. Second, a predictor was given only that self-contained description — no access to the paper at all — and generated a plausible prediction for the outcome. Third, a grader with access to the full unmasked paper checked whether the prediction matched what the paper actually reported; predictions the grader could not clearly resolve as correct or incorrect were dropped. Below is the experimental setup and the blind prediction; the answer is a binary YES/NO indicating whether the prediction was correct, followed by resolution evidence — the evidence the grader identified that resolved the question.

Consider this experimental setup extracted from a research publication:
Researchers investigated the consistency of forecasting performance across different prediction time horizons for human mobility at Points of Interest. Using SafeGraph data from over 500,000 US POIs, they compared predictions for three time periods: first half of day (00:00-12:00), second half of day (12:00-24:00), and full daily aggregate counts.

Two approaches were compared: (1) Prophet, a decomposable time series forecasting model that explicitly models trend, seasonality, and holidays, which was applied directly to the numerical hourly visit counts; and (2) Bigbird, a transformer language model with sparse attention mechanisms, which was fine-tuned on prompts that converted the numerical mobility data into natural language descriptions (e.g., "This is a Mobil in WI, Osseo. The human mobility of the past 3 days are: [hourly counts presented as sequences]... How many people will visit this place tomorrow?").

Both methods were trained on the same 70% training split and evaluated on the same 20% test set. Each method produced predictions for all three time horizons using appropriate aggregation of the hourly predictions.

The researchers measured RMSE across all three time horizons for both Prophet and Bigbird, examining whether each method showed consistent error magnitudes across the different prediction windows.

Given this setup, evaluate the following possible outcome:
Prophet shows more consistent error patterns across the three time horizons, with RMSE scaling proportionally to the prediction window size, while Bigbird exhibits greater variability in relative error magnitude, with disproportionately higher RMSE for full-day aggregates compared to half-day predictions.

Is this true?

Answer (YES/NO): NO